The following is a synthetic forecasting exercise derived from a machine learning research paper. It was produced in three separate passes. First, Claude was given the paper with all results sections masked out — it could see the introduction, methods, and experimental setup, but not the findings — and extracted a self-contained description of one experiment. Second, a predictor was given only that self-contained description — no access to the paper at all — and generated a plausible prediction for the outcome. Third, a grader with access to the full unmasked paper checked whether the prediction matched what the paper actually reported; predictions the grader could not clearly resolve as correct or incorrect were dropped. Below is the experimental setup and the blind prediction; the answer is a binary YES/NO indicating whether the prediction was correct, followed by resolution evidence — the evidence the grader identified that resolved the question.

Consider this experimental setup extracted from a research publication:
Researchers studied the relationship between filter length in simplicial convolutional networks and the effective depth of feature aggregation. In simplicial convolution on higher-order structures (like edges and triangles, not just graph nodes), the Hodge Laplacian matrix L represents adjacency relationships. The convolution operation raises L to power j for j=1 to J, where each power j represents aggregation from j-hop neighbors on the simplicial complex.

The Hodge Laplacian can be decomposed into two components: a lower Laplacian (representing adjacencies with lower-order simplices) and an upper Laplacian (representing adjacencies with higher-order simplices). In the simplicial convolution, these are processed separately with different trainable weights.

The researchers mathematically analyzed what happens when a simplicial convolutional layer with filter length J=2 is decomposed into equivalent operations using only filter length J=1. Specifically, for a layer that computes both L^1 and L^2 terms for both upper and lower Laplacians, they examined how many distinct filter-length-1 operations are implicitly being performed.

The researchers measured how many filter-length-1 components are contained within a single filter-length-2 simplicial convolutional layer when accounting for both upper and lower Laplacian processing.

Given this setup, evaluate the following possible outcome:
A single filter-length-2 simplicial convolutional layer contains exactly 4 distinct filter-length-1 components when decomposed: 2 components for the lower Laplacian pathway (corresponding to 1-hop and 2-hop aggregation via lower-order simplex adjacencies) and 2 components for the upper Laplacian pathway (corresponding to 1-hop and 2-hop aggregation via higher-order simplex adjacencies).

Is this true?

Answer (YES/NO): YES